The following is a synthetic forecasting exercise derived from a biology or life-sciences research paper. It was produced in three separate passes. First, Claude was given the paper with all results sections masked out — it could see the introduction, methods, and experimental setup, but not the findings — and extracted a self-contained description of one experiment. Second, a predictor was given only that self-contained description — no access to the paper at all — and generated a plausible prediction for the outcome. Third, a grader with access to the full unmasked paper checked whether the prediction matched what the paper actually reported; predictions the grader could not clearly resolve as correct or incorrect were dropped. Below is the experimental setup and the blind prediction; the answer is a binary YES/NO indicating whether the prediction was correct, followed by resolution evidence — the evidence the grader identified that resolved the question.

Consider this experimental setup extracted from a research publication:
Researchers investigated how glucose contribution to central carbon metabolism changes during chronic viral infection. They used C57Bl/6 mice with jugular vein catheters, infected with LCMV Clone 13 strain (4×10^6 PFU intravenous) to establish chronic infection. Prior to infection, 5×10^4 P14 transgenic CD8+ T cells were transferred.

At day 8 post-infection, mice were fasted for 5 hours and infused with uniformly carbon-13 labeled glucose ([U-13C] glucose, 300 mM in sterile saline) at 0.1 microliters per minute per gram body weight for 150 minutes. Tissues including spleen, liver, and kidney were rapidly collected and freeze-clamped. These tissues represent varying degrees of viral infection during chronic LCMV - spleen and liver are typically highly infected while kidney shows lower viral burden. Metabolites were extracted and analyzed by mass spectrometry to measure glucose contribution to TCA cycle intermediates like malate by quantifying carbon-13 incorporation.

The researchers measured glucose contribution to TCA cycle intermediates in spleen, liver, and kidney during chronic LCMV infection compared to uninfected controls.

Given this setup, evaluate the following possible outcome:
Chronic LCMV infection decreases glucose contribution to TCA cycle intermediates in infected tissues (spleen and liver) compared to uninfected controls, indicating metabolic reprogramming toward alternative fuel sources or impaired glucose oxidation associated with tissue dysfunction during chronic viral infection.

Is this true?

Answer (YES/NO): NO